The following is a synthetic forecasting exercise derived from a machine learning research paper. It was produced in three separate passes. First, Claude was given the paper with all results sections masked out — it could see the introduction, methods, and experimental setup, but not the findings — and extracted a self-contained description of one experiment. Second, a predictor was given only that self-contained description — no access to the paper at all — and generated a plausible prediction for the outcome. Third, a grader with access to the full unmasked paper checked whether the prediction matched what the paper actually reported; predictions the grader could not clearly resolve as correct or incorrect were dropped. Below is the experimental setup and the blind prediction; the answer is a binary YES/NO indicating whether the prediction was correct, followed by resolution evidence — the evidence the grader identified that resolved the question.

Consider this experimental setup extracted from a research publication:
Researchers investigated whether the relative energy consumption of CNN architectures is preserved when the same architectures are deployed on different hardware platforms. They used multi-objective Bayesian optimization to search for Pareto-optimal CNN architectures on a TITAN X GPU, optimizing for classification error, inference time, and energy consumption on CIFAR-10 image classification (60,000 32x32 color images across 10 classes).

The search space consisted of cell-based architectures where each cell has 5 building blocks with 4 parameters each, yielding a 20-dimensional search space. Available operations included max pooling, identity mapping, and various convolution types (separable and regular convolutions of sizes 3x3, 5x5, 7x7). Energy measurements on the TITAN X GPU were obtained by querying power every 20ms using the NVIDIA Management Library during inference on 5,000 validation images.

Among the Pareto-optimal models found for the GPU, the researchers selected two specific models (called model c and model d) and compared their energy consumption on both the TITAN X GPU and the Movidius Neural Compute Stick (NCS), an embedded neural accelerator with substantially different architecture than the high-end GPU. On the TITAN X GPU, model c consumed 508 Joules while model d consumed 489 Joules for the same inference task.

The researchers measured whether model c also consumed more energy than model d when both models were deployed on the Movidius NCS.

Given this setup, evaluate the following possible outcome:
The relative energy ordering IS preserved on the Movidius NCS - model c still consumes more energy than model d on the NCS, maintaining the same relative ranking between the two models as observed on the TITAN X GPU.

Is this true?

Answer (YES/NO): NO